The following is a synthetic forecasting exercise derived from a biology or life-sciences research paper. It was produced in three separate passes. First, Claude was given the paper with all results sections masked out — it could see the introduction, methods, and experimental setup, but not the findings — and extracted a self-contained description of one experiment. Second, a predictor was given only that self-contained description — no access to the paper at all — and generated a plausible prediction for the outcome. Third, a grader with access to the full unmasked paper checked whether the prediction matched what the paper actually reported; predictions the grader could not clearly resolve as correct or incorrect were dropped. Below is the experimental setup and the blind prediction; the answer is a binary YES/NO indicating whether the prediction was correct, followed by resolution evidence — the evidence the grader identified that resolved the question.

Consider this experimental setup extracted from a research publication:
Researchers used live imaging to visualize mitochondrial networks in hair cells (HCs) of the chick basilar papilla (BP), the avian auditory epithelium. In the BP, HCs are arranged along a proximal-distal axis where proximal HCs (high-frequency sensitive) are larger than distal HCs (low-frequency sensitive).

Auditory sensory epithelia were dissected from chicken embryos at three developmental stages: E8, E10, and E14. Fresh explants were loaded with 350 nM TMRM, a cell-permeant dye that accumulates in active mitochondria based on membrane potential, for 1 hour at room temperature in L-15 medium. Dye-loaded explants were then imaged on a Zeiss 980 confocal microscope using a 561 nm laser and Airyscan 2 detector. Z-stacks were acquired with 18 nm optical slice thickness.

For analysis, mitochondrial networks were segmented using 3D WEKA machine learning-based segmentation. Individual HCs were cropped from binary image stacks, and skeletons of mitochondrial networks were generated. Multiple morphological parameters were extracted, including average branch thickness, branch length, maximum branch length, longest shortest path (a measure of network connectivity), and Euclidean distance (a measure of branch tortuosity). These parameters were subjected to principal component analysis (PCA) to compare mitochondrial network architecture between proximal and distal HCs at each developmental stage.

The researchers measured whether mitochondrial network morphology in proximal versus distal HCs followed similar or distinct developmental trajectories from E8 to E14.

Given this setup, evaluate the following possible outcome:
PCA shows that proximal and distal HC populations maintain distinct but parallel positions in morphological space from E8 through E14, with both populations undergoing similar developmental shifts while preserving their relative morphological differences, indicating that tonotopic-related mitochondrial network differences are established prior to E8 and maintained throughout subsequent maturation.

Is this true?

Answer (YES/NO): NO